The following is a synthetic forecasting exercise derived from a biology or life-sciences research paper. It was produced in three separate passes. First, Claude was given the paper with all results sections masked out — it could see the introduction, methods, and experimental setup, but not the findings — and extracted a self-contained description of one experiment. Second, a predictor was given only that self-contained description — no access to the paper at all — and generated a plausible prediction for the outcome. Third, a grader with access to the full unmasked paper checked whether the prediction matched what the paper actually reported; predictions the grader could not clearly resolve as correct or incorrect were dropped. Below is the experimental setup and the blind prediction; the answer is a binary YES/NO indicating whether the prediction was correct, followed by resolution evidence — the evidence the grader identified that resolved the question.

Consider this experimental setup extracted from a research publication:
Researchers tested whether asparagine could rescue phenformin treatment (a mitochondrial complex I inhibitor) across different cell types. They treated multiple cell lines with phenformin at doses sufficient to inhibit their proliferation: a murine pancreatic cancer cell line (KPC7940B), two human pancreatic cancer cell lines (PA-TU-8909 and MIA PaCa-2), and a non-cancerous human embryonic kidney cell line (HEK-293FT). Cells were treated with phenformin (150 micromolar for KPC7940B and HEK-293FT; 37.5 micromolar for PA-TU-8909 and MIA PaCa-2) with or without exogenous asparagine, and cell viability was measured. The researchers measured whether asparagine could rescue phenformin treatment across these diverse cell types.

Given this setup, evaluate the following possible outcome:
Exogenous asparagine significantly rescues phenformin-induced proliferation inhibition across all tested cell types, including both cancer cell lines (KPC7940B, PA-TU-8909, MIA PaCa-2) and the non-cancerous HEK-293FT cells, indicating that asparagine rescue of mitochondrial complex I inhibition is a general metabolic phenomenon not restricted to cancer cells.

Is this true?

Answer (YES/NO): YES